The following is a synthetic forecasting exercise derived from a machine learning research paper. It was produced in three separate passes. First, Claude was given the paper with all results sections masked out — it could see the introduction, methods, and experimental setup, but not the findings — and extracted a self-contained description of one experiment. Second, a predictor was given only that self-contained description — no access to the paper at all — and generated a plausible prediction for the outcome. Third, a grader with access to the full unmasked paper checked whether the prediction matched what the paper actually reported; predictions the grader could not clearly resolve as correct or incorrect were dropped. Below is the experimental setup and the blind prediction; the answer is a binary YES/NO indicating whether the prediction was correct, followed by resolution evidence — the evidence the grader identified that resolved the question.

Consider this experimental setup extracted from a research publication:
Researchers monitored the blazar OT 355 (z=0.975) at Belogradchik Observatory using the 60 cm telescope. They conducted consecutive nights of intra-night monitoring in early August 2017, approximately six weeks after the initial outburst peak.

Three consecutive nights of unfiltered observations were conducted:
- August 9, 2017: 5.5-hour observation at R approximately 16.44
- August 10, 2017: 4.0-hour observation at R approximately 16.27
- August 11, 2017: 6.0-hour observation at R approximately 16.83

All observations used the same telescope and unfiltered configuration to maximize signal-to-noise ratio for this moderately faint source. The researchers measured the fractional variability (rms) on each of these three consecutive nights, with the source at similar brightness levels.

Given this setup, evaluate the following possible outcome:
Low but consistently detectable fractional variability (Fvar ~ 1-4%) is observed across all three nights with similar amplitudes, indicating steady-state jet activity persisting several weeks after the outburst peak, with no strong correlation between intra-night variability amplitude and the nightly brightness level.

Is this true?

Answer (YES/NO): NO